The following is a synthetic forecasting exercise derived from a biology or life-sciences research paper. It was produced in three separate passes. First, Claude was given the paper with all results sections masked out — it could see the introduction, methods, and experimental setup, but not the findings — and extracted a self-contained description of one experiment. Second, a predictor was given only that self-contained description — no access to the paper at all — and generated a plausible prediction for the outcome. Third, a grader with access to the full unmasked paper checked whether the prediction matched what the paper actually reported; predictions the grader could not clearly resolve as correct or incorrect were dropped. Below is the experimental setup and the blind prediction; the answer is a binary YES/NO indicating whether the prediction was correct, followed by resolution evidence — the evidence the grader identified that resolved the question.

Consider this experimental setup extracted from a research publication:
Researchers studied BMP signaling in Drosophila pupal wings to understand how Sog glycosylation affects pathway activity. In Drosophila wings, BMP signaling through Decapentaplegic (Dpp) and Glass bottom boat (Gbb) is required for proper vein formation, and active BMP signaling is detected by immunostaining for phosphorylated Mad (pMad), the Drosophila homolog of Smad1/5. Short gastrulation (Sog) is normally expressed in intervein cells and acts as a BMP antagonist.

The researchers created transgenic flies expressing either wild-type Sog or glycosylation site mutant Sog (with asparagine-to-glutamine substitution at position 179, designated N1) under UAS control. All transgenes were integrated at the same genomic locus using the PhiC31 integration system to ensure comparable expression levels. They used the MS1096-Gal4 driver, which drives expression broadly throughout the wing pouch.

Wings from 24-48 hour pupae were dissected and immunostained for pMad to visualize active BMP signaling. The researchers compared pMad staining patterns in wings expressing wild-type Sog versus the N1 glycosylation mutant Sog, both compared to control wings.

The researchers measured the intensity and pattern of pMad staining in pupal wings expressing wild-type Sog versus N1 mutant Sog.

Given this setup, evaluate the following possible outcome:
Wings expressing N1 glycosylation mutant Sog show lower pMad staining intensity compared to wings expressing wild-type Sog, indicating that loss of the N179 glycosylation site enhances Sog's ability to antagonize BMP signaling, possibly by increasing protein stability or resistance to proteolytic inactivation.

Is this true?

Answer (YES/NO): YES